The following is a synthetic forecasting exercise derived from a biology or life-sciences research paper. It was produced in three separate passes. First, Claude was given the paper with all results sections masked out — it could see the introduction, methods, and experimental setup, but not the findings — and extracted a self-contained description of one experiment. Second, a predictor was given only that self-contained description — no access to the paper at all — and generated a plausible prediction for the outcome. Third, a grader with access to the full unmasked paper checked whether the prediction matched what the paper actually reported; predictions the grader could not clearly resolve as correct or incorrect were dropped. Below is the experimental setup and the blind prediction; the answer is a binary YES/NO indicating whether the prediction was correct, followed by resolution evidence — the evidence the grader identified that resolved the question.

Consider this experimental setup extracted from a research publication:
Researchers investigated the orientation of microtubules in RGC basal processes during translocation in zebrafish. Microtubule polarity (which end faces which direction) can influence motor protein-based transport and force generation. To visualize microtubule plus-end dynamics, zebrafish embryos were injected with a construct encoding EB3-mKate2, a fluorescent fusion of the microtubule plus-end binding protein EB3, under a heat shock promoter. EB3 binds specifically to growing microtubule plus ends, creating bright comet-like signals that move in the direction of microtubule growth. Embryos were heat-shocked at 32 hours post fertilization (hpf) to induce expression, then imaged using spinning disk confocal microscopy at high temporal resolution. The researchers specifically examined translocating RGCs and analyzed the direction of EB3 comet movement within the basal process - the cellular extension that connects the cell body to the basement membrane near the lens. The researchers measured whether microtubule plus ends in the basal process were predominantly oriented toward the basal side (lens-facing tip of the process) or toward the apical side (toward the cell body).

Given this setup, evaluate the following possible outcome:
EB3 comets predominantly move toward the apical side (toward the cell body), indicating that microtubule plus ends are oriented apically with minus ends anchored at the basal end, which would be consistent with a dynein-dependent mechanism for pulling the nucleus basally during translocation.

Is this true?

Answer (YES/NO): NO